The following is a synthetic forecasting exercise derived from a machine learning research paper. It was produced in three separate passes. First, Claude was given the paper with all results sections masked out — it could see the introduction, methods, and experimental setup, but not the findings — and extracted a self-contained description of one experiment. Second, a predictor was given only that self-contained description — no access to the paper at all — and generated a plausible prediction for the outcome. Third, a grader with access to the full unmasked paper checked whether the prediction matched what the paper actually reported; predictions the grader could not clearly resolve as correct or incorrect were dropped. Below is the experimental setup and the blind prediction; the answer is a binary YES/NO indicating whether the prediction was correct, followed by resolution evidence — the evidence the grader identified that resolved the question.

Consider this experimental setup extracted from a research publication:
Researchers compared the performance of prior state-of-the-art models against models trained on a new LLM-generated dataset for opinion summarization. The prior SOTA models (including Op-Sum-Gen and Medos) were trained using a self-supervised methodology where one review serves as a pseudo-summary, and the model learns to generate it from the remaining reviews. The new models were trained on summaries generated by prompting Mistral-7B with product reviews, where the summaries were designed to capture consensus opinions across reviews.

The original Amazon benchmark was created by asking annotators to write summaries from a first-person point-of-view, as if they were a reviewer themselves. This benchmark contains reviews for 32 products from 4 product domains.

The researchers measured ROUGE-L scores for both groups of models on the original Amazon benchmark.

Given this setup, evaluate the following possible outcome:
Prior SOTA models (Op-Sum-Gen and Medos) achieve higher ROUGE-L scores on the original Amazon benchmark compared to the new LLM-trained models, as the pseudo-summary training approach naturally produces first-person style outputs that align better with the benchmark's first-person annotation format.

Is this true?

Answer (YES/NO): YES